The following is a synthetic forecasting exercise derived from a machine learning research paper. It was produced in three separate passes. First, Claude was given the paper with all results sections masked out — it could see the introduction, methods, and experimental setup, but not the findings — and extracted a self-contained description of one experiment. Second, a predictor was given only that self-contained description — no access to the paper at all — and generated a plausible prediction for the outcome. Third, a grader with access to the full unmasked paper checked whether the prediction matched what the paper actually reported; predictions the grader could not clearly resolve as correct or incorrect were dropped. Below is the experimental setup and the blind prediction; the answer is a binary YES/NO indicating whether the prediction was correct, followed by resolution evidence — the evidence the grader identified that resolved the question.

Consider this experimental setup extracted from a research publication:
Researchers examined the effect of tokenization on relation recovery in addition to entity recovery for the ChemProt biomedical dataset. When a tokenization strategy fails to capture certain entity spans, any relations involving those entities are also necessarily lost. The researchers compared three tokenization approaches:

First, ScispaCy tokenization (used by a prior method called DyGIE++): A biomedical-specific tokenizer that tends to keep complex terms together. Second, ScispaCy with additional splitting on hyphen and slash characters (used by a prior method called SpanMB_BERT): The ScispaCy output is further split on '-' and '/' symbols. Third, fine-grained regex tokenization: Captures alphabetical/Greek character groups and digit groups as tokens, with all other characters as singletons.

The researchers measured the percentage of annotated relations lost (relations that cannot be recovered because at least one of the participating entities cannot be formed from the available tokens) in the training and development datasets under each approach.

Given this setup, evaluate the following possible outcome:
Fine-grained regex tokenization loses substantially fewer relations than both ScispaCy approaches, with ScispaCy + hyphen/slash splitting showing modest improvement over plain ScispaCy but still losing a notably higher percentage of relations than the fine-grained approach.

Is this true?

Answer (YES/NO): NO